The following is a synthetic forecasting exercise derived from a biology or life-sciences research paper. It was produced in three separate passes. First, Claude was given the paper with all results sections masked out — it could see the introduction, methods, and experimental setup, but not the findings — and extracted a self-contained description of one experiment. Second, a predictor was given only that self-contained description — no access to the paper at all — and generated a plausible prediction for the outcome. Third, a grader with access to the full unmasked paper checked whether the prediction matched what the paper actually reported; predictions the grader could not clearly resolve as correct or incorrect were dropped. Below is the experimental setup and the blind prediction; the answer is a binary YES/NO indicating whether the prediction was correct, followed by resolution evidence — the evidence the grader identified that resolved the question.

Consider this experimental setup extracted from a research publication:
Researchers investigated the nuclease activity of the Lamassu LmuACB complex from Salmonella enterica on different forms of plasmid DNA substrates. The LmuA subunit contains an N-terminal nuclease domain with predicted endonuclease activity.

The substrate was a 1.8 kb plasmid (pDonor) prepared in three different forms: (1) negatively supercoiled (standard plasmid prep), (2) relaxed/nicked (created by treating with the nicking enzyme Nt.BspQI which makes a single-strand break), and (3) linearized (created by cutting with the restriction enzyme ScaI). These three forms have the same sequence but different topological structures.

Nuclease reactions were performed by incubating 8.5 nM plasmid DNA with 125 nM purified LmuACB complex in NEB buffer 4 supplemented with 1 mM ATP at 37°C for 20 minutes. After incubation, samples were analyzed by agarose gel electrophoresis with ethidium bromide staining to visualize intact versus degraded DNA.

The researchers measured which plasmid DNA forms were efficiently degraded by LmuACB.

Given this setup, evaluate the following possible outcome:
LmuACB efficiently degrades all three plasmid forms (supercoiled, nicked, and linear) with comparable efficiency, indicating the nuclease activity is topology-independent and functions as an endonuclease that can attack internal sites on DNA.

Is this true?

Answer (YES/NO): YES